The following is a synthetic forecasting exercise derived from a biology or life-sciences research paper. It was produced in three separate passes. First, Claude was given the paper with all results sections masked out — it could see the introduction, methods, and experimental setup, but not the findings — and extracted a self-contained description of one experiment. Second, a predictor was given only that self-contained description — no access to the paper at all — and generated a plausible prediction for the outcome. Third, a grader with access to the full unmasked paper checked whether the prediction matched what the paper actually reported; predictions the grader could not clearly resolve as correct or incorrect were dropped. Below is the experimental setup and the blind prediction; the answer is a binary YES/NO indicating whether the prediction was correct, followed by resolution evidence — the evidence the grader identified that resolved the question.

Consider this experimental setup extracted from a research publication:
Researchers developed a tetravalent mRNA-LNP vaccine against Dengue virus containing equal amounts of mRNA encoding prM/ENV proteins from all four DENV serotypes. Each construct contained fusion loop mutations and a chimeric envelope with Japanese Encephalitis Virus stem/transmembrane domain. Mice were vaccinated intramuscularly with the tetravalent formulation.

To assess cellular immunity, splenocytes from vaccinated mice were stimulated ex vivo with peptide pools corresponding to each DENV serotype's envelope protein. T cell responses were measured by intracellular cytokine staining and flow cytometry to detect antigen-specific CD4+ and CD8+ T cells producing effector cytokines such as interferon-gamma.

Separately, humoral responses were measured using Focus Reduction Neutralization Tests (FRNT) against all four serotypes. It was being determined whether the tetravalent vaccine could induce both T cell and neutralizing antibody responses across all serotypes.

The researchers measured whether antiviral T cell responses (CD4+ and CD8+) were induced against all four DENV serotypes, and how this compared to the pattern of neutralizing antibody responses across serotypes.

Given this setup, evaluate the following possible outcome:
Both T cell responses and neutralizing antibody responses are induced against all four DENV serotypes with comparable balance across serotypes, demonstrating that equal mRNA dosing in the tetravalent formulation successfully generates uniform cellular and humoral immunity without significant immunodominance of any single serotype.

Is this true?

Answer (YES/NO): NO